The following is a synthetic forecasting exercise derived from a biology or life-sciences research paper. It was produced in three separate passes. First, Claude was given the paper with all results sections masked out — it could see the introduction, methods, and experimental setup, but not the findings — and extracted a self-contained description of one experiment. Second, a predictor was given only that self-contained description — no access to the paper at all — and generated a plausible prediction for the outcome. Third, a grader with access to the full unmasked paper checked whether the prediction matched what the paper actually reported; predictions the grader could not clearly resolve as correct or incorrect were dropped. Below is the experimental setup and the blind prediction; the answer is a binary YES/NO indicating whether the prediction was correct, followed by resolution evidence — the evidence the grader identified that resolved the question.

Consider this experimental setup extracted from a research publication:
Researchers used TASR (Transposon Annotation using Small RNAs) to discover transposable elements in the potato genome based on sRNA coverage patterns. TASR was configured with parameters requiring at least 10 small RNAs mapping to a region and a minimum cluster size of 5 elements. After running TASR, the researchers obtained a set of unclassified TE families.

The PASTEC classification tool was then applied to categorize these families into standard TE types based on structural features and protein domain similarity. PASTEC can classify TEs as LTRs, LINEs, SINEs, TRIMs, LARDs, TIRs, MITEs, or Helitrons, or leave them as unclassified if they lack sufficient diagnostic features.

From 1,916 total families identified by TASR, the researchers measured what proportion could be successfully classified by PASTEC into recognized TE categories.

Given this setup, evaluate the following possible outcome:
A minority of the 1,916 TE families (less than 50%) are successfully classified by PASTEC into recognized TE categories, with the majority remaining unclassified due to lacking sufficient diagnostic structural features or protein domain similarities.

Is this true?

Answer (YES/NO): NO